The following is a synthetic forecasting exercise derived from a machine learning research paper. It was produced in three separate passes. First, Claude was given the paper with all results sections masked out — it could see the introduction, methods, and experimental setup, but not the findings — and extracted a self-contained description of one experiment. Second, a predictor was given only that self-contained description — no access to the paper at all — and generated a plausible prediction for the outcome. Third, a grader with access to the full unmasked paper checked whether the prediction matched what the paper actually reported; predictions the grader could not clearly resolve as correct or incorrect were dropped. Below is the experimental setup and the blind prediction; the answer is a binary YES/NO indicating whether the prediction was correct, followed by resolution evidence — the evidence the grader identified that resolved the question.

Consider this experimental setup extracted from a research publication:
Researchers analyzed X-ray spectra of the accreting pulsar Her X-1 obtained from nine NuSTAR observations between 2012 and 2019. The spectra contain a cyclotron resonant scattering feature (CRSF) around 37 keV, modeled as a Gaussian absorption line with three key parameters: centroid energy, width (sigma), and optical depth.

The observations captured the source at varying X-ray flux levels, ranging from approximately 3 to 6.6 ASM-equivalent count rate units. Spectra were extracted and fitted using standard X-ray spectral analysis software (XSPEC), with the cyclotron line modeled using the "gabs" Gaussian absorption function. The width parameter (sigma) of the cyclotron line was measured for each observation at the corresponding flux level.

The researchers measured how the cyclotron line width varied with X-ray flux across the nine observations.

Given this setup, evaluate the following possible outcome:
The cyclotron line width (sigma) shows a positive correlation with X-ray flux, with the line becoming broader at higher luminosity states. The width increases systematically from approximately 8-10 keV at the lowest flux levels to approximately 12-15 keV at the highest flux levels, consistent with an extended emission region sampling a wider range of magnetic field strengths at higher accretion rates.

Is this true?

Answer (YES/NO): NO